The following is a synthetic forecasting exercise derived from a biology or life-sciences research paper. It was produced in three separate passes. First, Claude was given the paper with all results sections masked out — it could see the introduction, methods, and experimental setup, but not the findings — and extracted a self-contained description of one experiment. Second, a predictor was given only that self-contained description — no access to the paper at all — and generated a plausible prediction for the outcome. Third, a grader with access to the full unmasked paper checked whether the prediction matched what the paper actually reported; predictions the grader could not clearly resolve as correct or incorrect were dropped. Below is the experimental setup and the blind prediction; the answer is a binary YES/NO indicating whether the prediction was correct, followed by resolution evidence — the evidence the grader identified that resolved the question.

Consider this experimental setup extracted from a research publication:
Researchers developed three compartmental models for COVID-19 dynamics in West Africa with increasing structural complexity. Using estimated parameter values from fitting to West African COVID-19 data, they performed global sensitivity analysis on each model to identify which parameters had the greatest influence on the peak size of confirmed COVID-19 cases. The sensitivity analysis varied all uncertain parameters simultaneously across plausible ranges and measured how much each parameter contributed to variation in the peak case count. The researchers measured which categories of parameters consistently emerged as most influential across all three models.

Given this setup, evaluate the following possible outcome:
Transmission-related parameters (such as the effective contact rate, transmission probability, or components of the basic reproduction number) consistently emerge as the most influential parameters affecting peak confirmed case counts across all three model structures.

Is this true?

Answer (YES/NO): NO